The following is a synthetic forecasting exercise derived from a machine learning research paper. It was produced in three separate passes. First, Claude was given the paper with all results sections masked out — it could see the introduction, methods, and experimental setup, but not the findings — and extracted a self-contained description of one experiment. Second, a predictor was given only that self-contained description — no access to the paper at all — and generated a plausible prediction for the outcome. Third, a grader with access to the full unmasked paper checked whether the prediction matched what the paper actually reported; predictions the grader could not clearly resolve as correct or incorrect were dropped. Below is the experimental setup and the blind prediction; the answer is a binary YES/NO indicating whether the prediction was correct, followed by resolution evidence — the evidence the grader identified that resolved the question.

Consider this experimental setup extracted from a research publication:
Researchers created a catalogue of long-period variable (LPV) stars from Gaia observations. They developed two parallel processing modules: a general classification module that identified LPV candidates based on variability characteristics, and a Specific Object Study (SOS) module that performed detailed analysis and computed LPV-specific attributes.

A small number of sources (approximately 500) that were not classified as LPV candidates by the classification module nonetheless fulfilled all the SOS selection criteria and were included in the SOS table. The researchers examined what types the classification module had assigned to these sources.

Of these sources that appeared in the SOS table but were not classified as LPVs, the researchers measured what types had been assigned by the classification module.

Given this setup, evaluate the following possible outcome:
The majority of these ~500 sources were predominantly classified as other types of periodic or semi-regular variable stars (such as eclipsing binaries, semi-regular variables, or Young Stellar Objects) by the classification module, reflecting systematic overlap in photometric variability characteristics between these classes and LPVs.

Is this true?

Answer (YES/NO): NO